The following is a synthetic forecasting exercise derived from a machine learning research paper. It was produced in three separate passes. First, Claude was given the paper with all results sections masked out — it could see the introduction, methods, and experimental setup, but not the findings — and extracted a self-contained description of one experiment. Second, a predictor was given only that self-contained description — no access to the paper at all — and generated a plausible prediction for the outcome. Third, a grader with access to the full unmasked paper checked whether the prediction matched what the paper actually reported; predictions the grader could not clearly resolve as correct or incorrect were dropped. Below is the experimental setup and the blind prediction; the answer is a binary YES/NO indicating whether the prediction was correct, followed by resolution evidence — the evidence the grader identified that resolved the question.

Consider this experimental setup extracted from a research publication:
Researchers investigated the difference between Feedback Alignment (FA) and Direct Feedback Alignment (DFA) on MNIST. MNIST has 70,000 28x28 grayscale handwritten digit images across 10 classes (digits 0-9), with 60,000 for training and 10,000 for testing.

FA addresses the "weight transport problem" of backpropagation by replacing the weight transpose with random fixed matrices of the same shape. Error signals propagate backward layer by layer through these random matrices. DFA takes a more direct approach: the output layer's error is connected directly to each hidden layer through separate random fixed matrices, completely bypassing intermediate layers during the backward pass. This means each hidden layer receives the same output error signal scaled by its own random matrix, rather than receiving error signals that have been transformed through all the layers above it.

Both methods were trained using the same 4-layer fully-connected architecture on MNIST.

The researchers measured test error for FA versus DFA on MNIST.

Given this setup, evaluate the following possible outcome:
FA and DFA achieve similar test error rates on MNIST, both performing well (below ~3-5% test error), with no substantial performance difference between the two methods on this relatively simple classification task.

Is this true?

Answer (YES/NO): NO